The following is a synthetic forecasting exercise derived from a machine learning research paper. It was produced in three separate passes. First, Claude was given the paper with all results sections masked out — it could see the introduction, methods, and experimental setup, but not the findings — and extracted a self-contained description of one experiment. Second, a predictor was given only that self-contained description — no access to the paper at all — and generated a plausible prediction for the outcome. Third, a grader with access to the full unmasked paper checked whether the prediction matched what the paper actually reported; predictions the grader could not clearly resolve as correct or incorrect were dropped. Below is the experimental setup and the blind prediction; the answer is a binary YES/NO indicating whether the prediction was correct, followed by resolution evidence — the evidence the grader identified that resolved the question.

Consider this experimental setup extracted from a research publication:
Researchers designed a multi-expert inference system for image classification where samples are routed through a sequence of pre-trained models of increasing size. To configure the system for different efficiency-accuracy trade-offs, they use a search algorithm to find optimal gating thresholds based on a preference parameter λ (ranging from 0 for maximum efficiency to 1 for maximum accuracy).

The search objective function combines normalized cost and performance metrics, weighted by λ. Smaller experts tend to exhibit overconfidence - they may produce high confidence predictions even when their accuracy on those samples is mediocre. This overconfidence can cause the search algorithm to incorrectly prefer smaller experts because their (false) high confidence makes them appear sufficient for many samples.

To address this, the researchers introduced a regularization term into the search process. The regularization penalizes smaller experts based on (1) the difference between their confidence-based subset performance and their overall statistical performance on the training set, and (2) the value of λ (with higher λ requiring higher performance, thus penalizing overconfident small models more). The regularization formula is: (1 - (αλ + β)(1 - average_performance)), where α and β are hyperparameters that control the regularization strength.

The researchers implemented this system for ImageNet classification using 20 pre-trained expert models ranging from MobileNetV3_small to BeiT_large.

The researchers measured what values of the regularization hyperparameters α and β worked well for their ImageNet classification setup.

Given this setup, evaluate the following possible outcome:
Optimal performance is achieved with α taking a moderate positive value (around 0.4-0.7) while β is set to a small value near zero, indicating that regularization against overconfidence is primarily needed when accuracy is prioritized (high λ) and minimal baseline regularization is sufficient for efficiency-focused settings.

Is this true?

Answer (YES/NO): NO